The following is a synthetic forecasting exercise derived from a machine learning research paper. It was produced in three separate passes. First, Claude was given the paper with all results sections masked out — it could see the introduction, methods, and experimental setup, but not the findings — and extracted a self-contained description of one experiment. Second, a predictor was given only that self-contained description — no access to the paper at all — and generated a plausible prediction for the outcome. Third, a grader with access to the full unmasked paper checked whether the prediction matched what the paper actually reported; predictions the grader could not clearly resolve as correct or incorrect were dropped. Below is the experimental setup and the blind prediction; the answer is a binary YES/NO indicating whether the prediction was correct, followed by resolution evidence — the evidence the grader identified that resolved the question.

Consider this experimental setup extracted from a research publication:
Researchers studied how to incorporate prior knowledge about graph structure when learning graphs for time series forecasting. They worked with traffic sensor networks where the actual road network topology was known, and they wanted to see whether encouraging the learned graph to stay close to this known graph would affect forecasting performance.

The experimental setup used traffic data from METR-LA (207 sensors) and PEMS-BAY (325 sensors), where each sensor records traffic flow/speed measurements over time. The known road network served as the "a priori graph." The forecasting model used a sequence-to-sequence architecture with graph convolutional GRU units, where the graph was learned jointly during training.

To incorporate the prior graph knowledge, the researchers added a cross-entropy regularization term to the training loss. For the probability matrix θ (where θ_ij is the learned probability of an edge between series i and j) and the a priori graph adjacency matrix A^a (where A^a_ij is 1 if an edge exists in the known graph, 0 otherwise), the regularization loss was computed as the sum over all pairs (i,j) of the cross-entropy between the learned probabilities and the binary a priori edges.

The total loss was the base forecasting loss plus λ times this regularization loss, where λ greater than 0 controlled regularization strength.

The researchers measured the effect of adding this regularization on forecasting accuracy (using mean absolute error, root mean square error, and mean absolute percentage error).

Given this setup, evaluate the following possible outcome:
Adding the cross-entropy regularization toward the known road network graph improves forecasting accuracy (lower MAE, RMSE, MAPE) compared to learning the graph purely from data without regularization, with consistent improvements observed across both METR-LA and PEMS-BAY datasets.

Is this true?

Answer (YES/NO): NO